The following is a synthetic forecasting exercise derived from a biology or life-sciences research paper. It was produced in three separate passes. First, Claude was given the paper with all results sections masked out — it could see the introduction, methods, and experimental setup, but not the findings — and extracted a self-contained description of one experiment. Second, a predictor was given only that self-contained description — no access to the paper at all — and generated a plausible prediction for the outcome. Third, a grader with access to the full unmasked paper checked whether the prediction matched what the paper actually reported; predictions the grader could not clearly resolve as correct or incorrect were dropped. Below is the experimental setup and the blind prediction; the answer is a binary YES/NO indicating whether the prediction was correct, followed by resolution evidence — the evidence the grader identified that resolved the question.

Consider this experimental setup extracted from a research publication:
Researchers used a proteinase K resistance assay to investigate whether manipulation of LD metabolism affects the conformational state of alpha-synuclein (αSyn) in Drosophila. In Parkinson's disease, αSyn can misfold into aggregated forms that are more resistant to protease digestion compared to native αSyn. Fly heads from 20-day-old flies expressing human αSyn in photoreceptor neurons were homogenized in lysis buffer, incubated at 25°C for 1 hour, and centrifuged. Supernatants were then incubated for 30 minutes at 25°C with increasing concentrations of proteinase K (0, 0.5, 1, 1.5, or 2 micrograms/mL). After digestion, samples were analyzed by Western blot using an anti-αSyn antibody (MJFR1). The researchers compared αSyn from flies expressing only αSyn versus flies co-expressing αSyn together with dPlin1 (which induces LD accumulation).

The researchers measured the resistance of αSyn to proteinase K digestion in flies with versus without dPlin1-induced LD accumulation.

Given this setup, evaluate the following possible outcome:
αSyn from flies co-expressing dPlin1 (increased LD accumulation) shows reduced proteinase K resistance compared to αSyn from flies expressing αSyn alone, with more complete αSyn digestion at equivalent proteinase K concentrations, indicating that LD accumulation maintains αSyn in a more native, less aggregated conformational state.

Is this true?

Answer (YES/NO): NO